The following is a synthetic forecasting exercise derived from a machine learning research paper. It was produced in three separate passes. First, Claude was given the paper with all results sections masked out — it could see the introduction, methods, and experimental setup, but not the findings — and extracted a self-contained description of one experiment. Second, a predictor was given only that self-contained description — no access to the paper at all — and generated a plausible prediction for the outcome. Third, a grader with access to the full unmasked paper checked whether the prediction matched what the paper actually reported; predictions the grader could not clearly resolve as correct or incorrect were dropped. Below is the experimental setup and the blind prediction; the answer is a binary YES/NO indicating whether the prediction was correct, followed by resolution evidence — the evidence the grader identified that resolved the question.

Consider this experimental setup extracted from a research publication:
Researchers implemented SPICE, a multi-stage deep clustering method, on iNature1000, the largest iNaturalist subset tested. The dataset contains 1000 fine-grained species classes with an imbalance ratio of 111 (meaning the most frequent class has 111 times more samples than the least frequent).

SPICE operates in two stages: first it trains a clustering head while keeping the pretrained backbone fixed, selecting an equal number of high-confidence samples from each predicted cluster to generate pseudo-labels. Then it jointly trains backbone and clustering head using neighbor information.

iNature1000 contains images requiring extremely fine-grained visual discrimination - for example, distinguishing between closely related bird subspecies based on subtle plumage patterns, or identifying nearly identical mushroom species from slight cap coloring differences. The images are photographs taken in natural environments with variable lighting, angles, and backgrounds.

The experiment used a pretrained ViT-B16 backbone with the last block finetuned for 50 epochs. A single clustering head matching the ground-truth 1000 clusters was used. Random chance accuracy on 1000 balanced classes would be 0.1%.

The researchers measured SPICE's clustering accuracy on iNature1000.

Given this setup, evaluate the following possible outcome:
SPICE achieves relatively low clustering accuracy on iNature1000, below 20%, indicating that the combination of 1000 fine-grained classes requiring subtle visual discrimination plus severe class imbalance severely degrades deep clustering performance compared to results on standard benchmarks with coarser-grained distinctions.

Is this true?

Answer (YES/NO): YES